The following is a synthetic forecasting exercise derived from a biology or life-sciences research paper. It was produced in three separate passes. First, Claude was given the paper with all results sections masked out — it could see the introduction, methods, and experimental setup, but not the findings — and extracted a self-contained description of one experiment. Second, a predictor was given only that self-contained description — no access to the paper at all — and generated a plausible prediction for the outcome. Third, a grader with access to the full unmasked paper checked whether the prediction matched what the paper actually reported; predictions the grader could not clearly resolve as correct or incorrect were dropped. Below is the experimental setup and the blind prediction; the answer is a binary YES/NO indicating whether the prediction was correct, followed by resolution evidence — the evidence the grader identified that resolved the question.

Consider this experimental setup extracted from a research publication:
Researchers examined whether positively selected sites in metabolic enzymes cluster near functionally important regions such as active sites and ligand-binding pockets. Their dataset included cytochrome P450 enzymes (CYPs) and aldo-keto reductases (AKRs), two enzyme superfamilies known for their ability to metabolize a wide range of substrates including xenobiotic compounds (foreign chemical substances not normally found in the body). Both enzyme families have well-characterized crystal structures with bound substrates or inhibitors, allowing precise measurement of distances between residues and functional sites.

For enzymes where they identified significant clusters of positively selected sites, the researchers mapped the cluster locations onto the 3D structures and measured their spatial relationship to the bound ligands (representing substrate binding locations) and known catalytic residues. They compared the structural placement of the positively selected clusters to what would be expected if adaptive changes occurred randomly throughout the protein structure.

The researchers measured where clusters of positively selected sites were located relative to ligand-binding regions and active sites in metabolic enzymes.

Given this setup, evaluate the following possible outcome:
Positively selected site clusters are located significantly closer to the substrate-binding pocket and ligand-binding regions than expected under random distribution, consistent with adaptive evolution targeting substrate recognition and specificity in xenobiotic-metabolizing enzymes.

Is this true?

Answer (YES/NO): YES